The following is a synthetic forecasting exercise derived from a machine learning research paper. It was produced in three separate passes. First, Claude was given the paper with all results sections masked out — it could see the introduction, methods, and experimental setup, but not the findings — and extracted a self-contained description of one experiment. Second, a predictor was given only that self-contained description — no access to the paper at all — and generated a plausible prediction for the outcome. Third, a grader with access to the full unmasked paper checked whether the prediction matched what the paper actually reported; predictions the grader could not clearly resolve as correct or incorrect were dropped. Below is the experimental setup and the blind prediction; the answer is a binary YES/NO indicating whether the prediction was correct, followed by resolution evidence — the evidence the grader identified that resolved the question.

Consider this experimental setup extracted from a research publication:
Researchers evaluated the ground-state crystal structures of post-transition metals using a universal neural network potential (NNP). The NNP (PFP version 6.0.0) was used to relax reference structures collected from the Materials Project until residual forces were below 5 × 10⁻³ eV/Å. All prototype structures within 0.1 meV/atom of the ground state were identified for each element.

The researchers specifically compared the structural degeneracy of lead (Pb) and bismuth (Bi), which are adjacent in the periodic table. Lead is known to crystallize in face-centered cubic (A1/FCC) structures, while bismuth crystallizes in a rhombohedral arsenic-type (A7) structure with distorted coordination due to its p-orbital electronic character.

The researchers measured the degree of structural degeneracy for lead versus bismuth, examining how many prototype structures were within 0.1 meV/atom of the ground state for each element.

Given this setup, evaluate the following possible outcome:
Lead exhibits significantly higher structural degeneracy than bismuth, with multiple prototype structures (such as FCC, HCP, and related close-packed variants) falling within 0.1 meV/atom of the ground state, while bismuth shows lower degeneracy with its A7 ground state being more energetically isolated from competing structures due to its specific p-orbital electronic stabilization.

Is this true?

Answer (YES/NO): YES